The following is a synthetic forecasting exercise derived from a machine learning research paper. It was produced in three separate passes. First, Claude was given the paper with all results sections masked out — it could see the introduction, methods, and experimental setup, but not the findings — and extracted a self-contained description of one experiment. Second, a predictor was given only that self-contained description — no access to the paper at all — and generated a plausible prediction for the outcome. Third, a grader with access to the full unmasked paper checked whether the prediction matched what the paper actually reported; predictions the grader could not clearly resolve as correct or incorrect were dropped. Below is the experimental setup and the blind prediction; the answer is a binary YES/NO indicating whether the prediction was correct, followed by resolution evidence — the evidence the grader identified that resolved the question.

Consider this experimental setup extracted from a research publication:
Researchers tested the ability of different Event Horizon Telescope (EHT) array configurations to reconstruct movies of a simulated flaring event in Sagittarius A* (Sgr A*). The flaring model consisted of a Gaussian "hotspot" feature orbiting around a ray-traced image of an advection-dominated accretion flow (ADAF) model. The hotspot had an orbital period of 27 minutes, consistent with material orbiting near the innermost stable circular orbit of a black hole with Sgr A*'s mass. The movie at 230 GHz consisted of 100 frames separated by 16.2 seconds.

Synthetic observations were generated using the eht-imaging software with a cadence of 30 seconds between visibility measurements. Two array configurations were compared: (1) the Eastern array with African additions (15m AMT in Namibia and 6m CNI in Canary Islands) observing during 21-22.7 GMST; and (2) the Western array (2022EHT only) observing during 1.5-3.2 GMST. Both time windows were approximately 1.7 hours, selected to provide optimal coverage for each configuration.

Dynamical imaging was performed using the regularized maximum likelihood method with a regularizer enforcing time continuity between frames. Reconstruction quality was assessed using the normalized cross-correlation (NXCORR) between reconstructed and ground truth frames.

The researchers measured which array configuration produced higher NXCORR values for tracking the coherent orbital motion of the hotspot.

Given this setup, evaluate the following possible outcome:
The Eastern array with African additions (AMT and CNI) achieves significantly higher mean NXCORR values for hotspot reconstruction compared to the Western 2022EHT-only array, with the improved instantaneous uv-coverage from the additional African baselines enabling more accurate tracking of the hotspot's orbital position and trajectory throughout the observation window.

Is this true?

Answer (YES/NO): YES